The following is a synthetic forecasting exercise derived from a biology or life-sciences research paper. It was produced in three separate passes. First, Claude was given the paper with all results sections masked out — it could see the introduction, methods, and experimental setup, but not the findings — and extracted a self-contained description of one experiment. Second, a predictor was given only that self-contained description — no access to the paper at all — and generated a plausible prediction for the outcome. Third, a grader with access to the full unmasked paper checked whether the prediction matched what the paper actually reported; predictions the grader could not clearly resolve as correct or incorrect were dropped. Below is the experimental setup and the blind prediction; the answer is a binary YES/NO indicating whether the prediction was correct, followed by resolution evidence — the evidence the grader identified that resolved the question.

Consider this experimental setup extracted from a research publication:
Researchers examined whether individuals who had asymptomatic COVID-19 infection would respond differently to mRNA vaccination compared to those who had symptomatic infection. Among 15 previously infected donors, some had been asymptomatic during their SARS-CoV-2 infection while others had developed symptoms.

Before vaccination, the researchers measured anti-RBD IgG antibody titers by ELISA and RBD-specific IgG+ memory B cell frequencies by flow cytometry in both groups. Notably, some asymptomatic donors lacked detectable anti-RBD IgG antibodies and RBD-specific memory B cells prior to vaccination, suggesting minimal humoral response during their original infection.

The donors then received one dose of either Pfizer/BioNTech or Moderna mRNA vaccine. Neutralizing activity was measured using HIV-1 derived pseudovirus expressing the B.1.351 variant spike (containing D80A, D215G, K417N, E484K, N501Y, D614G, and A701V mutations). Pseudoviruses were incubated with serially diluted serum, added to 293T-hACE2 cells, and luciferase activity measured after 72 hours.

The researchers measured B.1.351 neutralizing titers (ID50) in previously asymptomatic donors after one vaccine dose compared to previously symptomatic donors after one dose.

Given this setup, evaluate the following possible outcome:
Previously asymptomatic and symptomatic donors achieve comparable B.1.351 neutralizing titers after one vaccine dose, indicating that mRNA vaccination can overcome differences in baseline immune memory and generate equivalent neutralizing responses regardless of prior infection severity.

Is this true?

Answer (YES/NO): NO